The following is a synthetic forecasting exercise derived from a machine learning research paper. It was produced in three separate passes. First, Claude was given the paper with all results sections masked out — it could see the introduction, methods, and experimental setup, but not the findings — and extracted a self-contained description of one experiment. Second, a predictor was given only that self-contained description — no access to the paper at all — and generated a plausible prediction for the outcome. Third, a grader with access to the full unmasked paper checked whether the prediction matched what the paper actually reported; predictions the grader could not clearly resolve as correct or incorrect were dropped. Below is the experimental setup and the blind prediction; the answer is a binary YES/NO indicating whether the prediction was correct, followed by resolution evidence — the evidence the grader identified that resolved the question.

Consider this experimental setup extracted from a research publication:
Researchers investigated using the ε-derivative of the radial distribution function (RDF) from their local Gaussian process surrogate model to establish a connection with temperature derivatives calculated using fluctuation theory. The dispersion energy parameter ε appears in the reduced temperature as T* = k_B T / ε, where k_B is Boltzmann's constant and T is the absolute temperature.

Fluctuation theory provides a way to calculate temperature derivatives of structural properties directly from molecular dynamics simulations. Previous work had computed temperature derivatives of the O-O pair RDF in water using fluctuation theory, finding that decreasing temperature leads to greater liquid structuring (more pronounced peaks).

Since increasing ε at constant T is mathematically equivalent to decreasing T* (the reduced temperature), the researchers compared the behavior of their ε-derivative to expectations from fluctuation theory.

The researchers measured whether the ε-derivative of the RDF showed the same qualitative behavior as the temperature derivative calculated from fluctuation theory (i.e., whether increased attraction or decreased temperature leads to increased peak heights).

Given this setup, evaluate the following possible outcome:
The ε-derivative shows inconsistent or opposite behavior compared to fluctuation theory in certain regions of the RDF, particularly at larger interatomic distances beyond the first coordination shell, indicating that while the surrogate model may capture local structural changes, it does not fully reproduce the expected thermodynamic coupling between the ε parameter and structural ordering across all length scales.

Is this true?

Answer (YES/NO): NO